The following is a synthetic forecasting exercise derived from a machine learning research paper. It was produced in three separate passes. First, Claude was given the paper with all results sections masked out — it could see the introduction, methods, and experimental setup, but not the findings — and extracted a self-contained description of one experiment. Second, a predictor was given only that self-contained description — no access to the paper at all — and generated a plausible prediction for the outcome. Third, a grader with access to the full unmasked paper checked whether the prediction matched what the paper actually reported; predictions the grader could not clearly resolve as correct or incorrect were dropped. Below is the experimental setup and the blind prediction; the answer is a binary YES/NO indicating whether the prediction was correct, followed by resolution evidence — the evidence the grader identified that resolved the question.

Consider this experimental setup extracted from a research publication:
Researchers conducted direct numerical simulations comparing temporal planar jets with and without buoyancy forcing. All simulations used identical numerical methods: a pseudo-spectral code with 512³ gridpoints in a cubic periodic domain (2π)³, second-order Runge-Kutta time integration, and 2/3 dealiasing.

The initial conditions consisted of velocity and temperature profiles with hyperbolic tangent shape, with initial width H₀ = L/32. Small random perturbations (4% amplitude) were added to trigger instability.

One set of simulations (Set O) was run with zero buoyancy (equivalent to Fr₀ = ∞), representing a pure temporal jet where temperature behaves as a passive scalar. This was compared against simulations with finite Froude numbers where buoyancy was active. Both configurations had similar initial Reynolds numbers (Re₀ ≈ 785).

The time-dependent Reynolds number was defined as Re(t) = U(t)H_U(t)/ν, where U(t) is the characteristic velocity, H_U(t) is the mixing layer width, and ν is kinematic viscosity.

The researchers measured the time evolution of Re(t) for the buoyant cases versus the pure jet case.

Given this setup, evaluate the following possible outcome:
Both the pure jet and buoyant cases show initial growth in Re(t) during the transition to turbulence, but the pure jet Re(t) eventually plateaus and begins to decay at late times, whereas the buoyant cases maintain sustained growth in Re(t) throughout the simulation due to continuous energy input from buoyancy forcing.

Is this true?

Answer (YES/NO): NO